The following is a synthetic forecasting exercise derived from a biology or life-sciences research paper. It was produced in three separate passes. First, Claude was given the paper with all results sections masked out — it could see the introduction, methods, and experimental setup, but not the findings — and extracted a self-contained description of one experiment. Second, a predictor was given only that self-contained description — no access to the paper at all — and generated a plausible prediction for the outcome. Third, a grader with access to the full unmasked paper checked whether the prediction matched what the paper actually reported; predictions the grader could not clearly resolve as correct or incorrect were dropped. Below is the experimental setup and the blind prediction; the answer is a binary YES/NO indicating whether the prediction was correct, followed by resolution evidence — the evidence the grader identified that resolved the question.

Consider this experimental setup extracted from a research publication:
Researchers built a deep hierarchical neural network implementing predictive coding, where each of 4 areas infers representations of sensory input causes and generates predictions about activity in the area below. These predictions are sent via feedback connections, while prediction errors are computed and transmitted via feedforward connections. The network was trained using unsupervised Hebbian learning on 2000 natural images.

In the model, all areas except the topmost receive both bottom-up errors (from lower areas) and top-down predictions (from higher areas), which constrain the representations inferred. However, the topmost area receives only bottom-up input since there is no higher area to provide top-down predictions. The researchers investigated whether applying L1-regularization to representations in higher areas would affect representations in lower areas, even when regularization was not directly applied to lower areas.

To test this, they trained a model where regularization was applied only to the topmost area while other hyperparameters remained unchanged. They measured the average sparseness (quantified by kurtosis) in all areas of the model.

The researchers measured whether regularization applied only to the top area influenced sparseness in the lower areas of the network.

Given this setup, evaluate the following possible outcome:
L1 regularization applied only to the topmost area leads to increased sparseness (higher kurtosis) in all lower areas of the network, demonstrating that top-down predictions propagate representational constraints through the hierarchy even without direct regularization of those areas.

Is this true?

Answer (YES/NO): YES